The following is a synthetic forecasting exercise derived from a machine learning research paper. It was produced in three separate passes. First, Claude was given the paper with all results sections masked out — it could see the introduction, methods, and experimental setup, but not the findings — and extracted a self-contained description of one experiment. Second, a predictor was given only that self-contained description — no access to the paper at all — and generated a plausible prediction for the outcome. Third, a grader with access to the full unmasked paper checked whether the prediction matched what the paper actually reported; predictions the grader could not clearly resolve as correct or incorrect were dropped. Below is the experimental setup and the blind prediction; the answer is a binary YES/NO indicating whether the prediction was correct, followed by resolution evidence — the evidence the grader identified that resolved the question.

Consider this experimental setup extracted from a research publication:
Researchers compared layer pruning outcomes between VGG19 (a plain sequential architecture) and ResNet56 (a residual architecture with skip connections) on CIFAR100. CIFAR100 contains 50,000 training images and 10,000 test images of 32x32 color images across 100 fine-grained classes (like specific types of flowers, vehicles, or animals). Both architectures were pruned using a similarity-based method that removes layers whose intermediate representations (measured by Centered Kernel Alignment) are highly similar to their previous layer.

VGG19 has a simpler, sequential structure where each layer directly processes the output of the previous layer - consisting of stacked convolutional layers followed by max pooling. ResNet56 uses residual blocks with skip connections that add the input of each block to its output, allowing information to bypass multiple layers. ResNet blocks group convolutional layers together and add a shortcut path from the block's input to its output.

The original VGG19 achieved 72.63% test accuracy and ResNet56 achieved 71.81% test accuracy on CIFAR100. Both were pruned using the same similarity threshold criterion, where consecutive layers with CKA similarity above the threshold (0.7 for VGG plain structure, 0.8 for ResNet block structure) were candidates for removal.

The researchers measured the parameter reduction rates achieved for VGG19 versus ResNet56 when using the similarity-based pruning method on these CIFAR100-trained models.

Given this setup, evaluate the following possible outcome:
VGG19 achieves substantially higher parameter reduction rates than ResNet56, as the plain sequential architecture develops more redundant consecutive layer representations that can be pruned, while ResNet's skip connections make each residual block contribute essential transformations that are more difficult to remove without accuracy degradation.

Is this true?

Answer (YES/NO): YES